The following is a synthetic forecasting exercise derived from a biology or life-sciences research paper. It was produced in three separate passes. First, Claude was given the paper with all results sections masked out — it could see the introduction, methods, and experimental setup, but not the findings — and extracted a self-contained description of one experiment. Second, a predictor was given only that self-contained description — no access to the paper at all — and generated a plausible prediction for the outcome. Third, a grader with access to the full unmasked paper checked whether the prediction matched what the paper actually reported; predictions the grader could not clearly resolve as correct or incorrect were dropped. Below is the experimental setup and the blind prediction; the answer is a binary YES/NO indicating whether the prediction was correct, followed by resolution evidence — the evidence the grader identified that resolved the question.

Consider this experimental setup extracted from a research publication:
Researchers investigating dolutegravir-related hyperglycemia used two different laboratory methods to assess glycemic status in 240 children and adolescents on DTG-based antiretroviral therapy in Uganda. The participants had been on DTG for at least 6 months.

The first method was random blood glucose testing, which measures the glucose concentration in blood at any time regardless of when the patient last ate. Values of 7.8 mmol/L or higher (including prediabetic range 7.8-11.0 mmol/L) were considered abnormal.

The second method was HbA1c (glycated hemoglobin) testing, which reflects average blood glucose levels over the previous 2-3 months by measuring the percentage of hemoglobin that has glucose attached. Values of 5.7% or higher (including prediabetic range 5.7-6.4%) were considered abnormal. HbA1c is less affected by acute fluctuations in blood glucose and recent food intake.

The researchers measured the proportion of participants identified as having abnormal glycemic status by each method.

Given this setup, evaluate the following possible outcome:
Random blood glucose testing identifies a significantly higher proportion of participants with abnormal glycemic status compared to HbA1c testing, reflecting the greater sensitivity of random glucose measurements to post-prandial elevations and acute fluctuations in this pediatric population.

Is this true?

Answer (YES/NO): NO